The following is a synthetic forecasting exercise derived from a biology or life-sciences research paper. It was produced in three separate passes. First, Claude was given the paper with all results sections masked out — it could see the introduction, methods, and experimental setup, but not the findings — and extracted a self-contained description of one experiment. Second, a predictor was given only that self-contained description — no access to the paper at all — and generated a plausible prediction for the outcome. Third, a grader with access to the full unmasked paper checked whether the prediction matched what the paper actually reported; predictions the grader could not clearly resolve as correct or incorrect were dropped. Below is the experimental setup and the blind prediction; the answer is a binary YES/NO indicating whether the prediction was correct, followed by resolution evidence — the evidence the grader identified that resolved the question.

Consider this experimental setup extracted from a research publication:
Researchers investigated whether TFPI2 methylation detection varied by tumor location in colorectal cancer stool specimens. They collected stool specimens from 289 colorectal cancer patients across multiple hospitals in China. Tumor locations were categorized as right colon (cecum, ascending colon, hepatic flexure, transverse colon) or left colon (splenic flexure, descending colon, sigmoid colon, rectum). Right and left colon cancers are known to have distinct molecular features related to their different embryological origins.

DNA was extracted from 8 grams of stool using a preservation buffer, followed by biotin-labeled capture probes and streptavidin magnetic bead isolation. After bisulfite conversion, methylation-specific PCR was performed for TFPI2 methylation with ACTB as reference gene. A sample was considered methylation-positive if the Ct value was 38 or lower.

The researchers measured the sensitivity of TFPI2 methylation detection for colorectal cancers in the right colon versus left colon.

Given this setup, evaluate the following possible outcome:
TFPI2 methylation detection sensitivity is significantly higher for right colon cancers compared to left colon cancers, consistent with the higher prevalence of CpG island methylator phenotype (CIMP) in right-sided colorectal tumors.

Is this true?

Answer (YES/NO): NO